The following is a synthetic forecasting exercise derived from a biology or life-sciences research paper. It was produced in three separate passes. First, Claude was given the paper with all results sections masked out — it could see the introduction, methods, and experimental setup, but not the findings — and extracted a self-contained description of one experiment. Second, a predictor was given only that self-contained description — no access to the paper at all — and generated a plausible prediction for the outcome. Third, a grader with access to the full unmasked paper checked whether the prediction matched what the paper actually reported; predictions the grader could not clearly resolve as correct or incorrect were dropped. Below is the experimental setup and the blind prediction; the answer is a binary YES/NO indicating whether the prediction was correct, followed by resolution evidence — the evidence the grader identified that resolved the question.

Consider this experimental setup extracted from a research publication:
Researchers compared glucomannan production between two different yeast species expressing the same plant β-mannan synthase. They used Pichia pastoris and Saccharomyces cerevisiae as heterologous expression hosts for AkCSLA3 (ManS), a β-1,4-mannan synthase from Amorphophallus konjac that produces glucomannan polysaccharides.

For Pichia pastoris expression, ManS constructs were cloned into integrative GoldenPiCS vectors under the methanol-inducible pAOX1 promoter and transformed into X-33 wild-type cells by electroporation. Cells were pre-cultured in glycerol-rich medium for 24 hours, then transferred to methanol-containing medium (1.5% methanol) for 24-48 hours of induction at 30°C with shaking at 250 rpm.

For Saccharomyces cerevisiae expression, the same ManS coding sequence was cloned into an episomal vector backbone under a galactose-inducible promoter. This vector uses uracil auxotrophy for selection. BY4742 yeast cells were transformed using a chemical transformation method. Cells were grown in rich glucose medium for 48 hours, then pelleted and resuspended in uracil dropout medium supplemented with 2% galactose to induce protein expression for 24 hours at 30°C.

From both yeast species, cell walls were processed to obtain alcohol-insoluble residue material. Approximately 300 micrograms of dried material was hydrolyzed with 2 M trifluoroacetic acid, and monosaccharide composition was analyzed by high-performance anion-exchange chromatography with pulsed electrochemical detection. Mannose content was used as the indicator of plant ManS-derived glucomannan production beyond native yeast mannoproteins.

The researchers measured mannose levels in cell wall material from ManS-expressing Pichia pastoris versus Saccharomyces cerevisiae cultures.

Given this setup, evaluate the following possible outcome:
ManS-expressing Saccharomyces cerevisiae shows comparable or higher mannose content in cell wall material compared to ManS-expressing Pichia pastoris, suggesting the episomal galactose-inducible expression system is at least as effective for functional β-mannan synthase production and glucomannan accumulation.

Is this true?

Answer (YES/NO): NO